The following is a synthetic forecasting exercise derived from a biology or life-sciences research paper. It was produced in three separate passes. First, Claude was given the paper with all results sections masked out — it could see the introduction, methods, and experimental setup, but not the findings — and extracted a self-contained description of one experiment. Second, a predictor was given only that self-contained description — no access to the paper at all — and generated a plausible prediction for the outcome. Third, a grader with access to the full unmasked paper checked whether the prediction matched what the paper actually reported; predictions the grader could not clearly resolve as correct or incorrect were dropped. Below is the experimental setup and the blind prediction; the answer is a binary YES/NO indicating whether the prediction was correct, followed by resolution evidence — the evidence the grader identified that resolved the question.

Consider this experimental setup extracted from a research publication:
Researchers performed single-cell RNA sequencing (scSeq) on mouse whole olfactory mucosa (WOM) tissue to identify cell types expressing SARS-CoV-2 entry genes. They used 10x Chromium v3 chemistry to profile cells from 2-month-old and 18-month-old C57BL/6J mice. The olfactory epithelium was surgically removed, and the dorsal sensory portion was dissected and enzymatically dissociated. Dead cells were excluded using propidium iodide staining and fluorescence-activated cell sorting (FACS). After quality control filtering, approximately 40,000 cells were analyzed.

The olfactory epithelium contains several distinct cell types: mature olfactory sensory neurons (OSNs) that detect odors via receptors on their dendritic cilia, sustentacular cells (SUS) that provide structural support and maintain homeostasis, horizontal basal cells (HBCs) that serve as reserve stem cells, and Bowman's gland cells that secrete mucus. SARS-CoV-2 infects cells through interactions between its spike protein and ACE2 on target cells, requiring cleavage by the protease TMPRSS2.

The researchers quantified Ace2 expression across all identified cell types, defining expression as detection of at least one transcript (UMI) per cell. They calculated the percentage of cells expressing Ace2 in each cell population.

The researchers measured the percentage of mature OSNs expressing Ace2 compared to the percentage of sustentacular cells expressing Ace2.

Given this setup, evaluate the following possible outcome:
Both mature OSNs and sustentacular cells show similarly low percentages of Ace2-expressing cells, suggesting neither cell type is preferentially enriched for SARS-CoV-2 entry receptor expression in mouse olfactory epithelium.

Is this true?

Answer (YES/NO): NO